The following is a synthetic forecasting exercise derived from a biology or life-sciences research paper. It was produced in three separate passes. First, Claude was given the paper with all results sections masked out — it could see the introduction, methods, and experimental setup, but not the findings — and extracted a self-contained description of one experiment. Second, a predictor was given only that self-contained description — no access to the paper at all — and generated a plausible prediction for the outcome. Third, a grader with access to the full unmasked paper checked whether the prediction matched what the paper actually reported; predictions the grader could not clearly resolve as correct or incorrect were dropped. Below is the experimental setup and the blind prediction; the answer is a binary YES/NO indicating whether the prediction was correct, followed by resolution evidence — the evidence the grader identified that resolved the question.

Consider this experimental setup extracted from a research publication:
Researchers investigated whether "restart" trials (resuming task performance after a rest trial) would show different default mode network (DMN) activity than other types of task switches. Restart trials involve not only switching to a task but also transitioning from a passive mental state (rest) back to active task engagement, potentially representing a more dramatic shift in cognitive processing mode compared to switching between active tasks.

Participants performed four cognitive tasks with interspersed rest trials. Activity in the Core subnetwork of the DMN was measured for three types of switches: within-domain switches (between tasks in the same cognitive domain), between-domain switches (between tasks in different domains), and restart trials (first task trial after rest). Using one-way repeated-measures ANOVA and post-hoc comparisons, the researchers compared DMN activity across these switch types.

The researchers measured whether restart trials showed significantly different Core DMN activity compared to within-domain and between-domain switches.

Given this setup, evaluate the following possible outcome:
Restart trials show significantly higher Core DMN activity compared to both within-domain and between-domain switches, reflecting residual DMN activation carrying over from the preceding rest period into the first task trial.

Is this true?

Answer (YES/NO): NO